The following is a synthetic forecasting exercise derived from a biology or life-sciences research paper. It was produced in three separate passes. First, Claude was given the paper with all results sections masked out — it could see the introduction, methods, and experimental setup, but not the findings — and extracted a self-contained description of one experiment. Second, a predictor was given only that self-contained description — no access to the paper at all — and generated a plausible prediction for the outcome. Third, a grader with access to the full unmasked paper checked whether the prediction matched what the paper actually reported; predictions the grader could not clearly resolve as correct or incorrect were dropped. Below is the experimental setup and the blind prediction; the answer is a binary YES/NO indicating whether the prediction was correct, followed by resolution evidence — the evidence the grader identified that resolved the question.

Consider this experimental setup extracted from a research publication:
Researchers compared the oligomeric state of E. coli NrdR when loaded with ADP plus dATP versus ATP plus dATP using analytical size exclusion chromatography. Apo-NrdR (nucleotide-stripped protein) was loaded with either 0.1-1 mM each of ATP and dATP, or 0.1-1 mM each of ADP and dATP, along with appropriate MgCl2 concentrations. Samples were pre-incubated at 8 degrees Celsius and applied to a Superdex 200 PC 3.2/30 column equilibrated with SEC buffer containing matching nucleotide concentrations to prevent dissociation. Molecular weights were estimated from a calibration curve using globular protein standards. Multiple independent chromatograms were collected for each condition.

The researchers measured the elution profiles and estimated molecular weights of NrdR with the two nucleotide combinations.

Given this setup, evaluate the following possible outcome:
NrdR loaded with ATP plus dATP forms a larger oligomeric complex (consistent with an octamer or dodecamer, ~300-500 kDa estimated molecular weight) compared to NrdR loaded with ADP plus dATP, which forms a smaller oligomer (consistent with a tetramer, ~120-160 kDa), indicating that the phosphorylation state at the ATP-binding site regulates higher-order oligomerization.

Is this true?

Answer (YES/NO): NO